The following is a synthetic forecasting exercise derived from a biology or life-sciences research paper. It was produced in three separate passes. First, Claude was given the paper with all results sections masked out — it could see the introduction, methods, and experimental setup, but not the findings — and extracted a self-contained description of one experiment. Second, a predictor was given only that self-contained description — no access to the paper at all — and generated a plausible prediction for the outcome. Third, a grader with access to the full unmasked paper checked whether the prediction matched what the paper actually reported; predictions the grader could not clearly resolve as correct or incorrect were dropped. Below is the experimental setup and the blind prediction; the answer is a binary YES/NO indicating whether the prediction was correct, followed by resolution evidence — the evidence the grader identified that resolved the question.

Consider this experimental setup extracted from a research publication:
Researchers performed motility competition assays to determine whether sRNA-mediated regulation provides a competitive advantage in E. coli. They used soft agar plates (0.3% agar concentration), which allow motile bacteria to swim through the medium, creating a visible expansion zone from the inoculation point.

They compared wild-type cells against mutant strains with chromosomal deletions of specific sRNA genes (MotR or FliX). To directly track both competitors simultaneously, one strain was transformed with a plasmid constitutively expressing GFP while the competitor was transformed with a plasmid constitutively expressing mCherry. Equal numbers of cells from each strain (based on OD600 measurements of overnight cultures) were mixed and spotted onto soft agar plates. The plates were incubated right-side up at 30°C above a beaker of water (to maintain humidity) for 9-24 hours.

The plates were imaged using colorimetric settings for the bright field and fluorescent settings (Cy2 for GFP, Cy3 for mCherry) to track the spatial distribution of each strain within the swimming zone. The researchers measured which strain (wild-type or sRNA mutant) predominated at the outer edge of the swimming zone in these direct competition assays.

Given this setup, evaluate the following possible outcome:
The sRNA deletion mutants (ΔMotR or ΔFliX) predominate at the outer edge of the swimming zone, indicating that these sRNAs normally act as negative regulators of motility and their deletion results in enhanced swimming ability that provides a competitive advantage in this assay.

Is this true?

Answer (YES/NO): NO